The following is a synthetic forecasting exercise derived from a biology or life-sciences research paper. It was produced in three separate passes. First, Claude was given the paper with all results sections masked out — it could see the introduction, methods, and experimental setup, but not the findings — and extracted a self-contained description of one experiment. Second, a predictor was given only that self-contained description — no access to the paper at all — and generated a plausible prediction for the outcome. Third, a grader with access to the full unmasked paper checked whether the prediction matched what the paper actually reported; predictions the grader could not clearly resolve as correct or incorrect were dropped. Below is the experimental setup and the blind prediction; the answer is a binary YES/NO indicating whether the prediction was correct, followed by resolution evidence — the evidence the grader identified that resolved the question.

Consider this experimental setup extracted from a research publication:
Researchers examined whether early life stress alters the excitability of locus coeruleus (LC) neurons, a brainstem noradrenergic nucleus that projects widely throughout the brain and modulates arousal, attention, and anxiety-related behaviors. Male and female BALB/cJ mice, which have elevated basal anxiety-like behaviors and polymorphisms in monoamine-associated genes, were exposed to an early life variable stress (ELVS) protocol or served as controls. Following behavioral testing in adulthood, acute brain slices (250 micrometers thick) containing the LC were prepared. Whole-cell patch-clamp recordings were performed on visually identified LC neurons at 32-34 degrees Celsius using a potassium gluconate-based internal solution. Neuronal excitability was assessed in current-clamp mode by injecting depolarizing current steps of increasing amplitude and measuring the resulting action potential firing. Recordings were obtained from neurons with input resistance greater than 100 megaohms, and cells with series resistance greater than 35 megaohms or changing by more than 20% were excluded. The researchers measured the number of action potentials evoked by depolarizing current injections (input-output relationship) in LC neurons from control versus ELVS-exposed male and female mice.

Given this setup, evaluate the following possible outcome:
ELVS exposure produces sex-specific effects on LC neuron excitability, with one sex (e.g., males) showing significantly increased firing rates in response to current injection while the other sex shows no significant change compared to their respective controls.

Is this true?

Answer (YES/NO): NO